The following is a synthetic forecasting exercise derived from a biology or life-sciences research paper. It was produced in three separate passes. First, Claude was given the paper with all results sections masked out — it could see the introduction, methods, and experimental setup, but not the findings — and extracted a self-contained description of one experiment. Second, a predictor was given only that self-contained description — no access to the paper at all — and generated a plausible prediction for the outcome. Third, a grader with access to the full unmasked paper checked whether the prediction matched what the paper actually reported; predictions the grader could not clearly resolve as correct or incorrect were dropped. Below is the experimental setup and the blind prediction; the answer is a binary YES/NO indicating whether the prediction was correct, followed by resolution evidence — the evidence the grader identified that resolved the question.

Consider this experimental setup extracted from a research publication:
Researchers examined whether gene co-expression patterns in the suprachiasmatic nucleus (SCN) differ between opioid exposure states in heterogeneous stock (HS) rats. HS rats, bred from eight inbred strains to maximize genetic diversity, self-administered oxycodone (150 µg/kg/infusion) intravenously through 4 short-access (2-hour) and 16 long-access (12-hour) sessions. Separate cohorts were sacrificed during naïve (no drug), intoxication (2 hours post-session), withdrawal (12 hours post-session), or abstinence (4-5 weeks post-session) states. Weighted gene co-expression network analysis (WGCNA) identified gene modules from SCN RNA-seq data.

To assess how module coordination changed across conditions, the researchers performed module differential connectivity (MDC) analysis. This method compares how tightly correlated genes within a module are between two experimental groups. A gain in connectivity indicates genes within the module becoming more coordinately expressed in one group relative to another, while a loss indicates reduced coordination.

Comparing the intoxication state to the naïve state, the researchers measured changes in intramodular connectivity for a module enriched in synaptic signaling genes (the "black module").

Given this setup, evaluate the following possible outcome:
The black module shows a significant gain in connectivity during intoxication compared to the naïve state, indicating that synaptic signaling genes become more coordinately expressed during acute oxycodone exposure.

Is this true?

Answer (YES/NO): YES